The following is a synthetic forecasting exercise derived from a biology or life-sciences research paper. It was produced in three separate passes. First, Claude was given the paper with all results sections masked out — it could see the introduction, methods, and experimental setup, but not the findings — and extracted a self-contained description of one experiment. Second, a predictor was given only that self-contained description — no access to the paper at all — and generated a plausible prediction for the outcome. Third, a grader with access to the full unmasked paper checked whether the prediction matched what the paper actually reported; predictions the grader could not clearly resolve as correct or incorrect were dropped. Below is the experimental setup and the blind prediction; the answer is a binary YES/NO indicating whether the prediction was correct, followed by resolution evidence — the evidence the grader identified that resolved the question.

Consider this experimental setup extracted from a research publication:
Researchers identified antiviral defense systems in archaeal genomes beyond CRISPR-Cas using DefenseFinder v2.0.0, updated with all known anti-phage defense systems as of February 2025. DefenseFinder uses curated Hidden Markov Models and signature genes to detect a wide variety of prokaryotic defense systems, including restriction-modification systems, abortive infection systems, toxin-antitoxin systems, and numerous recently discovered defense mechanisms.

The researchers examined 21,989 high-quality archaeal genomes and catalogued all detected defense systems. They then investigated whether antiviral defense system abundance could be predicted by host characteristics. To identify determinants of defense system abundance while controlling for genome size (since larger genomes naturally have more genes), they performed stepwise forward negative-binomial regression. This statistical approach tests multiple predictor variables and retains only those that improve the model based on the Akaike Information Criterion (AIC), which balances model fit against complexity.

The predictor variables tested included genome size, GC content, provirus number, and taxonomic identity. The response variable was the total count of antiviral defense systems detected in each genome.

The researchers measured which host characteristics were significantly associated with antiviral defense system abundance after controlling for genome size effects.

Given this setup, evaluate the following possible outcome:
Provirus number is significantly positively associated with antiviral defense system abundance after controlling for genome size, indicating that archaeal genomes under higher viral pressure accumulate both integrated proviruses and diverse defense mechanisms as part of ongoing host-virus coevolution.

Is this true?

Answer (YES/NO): YES